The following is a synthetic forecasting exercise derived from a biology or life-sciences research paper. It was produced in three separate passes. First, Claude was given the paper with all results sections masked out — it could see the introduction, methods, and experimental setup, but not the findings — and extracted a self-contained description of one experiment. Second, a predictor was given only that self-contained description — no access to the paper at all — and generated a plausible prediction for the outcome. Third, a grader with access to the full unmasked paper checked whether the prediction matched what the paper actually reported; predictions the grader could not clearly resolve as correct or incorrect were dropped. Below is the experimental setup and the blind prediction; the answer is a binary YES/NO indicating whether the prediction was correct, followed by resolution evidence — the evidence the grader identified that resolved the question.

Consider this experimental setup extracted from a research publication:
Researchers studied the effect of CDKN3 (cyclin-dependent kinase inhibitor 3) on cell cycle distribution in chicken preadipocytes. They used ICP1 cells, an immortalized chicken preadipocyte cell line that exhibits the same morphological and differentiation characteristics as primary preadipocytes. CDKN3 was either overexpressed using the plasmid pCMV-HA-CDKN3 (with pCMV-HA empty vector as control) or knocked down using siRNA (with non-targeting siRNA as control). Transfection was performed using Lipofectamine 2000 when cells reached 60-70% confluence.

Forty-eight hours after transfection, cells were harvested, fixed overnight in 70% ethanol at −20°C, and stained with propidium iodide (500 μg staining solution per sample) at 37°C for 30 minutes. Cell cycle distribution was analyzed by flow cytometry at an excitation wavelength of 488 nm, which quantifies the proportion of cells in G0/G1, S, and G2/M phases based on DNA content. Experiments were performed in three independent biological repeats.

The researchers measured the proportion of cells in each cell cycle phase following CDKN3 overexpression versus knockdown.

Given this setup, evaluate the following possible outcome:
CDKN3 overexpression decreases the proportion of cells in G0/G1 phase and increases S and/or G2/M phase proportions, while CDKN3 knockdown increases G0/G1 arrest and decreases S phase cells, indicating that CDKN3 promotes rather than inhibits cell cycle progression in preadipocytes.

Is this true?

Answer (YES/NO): YES